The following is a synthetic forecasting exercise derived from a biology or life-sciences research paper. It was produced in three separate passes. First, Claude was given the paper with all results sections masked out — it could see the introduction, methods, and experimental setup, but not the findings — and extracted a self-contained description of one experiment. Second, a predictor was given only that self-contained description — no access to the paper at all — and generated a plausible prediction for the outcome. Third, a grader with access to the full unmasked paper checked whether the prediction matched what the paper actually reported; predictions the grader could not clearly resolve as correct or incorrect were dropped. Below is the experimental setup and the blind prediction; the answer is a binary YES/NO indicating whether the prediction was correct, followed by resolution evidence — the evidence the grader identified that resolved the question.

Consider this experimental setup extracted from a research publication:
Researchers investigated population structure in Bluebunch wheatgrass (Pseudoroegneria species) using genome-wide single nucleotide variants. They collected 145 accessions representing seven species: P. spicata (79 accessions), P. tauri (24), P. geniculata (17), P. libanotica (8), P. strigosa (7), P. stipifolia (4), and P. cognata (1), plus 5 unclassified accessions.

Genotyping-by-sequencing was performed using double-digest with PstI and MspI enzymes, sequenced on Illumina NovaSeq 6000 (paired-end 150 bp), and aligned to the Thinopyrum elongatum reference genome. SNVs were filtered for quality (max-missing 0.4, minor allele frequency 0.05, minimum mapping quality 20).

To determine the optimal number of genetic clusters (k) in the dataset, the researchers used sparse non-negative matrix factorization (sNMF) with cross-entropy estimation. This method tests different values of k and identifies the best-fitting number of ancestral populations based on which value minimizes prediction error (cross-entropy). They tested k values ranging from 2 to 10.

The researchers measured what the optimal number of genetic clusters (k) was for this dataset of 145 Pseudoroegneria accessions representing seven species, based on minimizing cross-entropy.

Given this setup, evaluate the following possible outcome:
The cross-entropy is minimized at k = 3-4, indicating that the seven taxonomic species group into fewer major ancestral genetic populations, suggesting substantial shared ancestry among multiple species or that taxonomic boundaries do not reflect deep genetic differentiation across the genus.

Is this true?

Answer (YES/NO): YES